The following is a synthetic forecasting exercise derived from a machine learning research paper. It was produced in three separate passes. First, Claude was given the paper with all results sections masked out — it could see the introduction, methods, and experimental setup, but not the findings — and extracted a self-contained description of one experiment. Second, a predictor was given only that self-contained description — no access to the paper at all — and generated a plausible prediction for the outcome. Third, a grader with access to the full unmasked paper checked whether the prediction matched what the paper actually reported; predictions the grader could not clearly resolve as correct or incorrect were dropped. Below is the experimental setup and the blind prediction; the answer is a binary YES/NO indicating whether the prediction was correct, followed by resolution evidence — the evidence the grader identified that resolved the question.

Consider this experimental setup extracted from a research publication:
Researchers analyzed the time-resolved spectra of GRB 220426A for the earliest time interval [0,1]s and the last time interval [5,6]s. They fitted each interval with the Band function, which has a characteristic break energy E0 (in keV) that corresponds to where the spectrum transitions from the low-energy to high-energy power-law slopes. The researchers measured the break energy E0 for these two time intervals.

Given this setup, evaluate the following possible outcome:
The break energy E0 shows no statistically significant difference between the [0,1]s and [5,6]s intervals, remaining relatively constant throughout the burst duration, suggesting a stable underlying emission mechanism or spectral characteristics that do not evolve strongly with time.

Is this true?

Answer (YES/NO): NO